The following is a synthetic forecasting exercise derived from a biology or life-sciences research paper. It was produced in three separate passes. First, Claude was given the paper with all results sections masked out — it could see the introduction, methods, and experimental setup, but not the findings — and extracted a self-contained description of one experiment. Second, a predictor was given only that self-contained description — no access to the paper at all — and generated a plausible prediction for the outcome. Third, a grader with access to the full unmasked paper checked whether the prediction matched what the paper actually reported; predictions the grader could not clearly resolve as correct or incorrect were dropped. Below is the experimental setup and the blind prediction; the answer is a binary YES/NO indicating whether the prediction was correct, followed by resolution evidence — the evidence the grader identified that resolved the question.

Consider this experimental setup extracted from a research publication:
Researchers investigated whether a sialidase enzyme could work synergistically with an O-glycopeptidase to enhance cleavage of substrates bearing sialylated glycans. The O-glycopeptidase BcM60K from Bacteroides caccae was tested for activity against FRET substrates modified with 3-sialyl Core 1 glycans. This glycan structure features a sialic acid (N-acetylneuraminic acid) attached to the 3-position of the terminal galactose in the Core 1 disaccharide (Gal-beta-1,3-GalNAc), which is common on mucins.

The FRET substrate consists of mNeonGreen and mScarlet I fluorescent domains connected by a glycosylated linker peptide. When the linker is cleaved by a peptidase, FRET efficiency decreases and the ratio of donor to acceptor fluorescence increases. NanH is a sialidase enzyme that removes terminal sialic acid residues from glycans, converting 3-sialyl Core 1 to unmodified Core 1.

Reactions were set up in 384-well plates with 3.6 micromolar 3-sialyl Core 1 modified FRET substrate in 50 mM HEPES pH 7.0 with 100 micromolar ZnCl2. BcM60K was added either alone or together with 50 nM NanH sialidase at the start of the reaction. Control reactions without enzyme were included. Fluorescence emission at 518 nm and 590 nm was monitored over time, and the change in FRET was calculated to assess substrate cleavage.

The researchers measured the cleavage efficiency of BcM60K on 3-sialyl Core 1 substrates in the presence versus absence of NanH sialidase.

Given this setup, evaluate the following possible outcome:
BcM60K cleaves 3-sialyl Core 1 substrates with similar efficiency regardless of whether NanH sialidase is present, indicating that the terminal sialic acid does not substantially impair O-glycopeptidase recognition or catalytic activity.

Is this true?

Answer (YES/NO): NO